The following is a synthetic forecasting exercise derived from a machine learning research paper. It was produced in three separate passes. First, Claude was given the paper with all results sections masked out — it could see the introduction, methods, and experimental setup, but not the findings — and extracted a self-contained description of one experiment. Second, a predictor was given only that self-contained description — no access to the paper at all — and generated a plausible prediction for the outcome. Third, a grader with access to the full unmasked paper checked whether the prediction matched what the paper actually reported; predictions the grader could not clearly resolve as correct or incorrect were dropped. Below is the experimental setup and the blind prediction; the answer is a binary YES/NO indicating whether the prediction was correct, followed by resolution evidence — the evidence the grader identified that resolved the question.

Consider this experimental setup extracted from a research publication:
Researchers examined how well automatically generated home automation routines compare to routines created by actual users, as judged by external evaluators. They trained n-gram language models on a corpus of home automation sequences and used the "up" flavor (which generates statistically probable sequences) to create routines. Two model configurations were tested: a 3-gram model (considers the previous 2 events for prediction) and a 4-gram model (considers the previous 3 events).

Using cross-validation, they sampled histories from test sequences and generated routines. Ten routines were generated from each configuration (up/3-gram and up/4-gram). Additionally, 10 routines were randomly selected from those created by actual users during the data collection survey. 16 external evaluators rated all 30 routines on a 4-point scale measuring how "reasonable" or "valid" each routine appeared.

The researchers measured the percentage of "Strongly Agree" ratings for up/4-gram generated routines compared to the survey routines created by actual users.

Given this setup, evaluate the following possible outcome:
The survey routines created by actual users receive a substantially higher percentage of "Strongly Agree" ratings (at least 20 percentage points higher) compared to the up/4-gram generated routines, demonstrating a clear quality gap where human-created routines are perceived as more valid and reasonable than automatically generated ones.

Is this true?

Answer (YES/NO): NO